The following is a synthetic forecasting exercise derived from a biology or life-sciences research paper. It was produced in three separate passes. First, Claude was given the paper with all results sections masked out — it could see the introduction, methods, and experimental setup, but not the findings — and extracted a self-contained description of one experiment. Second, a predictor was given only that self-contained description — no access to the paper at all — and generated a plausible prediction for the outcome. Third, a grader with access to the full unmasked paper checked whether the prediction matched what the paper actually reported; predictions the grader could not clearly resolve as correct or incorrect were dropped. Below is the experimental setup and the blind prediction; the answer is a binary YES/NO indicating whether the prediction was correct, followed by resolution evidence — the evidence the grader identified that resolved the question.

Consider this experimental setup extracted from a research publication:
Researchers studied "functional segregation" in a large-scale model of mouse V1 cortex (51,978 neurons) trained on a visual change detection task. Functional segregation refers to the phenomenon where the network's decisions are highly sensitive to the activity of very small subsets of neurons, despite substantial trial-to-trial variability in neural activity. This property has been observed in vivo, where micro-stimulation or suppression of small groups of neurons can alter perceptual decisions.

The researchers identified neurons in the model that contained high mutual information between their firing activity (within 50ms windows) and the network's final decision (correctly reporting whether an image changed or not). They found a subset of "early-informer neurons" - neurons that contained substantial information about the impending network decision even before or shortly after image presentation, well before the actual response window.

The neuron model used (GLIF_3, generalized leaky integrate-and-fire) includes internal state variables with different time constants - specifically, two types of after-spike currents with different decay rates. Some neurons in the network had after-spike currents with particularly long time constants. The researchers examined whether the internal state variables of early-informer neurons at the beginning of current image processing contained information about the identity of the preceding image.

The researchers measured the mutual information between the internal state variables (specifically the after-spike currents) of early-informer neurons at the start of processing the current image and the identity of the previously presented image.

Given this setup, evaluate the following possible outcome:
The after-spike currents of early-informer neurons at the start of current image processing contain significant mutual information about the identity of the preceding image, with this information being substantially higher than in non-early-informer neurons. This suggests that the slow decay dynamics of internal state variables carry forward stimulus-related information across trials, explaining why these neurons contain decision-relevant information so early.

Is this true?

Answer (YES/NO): NO